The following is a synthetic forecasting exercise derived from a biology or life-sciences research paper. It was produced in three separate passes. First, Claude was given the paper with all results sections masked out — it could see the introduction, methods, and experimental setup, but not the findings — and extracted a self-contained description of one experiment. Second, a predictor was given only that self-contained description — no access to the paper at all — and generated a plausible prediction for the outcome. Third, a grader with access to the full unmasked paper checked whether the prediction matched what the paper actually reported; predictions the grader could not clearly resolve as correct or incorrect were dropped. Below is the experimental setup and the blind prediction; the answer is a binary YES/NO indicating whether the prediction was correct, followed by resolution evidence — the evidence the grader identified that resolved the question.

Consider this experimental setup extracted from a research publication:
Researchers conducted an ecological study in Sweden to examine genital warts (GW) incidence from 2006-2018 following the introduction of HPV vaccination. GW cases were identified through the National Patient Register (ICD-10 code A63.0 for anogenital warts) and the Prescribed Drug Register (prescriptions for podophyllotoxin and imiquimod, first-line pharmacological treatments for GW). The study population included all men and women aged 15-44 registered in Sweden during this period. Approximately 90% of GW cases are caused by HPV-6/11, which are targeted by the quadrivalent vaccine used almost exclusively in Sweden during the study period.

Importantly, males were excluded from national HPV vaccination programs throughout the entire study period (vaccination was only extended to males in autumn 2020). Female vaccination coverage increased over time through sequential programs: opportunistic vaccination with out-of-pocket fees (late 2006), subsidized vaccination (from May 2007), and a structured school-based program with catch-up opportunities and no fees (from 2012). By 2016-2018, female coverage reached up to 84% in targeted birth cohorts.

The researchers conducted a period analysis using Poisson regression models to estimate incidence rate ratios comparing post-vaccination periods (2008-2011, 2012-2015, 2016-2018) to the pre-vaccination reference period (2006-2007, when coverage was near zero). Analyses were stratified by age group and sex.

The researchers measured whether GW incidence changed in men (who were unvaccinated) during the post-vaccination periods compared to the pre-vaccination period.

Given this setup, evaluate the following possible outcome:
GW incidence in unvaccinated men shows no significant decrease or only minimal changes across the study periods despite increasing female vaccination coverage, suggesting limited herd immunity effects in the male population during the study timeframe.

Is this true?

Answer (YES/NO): NO